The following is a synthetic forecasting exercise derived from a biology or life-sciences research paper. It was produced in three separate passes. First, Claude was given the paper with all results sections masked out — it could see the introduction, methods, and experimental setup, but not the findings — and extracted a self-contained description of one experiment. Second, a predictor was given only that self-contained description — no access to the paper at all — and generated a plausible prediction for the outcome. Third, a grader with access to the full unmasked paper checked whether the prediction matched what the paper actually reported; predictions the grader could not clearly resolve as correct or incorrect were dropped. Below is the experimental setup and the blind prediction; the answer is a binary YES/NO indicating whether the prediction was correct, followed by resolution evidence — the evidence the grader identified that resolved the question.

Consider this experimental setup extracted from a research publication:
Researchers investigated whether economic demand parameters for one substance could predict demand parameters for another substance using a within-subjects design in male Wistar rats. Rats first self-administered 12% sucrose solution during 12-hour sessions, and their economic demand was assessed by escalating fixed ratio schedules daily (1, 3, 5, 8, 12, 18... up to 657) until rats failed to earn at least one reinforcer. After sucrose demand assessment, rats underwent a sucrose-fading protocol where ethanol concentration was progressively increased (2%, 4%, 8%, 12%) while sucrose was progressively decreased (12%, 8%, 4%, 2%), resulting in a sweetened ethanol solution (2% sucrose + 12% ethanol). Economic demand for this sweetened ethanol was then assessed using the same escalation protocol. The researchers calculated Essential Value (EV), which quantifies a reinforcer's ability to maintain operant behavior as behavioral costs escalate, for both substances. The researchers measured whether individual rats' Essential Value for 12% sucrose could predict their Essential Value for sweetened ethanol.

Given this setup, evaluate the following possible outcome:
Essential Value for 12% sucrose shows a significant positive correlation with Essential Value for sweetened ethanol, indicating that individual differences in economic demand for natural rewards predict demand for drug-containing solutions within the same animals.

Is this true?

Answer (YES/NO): YES